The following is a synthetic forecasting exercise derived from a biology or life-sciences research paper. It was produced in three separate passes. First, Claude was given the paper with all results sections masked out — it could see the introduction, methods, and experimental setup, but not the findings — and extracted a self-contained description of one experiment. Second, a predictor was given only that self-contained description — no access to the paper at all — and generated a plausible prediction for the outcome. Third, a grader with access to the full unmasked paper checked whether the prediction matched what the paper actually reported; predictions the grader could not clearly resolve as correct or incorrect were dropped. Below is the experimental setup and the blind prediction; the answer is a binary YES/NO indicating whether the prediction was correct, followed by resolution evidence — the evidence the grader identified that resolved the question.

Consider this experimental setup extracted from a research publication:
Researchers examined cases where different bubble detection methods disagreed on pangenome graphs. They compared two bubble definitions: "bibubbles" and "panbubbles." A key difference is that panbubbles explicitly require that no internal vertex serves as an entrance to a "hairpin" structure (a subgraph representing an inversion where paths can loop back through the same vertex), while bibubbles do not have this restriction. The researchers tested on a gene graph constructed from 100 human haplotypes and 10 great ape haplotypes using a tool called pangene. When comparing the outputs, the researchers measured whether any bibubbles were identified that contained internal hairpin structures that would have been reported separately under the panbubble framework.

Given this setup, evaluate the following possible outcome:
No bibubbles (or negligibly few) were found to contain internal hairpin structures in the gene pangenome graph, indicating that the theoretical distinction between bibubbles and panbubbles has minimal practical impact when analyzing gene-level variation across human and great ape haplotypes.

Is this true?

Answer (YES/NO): NO